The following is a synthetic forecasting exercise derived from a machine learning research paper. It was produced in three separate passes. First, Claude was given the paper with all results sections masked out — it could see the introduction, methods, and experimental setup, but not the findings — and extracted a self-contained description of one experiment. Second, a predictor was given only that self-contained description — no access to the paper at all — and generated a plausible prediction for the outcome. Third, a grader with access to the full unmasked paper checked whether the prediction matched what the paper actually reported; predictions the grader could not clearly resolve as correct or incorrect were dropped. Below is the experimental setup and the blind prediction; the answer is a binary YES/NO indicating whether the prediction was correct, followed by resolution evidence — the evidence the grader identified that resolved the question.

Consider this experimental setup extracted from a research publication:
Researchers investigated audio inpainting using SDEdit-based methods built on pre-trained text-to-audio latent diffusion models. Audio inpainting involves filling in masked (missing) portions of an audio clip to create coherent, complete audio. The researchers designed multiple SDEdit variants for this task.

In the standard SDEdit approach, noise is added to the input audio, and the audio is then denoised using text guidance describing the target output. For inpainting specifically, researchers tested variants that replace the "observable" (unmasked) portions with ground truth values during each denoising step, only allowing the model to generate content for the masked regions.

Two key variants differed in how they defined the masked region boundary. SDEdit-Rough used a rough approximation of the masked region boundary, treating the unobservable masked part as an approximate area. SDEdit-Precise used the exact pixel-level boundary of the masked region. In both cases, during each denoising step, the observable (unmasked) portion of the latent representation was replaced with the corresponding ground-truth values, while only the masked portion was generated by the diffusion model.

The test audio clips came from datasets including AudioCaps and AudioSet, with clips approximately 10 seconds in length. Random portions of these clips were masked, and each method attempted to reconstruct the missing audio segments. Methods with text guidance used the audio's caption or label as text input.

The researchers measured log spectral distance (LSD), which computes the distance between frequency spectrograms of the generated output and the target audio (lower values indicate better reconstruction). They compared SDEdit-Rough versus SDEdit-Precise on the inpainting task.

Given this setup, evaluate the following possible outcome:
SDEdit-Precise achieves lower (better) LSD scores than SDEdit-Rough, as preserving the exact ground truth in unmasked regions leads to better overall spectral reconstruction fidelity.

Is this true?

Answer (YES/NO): YES